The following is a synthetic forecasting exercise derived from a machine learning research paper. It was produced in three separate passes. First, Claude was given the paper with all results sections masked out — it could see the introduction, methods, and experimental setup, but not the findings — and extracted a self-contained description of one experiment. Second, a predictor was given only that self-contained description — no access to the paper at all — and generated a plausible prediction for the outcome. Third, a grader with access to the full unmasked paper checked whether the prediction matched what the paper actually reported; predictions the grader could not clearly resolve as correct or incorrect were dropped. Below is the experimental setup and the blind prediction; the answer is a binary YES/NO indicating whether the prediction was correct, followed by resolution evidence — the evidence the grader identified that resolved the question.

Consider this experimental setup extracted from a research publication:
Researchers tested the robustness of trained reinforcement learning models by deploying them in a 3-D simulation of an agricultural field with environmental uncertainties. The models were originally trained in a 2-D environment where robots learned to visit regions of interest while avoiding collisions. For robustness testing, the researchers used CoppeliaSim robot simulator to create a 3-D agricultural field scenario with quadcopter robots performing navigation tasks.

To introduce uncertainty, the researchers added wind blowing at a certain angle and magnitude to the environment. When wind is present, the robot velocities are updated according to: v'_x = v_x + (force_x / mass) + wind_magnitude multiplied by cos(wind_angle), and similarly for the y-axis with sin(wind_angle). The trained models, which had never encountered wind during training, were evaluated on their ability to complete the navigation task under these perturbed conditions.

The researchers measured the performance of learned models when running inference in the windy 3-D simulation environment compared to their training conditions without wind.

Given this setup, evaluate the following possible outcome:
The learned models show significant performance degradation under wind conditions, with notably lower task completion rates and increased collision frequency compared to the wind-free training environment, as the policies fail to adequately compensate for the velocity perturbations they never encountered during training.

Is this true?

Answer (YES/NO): NO